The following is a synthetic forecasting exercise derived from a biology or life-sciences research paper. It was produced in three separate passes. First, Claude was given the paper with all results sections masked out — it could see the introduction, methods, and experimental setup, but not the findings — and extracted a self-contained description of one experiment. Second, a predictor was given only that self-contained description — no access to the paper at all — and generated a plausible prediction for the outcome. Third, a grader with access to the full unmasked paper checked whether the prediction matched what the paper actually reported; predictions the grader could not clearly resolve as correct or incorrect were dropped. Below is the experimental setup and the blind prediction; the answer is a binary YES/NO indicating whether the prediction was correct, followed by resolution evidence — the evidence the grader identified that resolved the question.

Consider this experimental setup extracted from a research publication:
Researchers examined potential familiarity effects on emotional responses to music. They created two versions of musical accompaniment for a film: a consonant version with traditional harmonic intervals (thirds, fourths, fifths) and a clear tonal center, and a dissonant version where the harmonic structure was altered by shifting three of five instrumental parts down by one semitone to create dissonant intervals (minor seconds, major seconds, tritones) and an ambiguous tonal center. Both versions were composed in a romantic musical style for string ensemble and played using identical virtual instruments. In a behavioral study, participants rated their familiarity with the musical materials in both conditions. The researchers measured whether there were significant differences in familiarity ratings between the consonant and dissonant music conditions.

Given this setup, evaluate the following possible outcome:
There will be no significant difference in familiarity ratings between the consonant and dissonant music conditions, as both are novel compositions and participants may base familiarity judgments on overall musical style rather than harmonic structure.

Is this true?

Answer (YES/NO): YES